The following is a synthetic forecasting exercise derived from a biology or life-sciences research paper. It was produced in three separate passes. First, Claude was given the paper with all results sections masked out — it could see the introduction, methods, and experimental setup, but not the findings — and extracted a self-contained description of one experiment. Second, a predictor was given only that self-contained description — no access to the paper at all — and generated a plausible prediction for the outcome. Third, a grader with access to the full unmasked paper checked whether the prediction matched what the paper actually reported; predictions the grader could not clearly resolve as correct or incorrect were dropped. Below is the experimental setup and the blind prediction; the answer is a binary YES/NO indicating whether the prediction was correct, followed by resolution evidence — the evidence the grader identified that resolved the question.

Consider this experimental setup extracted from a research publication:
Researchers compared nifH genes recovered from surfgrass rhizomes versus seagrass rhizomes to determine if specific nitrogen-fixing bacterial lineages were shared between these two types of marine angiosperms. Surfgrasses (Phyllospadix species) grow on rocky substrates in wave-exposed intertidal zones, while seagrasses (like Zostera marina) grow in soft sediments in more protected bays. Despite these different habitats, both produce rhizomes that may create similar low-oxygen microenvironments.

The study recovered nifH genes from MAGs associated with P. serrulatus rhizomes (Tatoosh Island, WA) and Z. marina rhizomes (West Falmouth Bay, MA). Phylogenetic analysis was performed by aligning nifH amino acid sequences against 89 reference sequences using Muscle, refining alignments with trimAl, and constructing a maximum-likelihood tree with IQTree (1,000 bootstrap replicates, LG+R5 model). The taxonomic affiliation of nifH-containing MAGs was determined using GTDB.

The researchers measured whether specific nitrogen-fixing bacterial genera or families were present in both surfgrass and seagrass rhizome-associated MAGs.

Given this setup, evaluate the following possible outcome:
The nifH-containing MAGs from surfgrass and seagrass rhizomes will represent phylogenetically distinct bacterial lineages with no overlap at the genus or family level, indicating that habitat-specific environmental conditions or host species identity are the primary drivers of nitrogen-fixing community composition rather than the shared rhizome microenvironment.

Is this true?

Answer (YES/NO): NO